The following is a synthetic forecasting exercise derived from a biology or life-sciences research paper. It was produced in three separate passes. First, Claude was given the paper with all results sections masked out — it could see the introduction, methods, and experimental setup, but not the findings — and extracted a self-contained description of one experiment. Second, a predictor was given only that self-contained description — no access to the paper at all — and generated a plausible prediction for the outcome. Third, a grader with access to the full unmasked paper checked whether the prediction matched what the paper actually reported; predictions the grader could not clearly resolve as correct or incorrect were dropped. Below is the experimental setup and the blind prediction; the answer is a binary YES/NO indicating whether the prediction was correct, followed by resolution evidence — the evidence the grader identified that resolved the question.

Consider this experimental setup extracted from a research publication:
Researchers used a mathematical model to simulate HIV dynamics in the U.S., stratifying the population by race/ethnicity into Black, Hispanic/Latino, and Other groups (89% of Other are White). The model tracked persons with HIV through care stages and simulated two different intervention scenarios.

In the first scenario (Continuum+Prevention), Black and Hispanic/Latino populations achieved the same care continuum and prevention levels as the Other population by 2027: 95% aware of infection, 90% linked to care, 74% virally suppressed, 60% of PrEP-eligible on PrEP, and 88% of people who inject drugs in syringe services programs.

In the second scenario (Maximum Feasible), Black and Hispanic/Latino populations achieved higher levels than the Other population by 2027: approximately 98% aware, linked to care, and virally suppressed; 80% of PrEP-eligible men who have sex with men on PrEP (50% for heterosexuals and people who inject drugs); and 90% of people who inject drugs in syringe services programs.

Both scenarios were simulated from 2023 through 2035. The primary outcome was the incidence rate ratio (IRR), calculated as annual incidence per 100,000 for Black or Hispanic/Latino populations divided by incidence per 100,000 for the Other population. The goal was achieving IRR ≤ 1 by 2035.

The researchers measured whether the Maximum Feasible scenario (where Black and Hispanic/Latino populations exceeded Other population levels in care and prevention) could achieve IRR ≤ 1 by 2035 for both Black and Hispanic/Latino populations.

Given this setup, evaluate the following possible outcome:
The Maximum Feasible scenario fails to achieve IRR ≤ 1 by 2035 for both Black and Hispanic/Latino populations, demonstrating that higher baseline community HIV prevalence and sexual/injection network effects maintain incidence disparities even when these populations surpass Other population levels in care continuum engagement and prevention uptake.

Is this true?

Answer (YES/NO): NO